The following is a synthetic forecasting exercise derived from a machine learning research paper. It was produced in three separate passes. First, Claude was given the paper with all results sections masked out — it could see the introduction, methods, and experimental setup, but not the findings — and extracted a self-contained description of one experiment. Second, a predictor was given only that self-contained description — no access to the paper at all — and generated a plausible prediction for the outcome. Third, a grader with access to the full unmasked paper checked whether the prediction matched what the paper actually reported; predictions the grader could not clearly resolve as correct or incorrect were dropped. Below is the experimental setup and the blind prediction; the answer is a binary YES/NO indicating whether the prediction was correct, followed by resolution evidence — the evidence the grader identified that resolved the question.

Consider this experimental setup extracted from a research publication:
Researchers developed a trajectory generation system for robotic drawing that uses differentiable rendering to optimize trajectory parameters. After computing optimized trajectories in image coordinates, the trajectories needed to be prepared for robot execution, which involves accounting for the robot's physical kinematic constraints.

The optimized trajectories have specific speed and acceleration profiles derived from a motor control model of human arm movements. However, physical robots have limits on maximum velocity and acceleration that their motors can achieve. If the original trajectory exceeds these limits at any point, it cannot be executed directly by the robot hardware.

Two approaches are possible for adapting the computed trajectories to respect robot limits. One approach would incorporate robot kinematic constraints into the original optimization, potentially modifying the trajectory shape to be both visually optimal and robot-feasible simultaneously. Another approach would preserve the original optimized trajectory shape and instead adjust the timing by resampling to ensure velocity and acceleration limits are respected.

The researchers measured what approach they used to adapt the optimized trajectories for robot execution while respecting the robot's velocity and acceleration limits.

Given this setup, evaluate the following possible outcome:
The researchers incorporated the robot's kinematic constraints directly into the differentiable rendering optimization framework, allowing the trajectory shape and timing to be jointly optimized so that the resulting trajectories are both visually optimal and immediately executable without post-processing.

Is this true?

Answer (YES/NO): NO